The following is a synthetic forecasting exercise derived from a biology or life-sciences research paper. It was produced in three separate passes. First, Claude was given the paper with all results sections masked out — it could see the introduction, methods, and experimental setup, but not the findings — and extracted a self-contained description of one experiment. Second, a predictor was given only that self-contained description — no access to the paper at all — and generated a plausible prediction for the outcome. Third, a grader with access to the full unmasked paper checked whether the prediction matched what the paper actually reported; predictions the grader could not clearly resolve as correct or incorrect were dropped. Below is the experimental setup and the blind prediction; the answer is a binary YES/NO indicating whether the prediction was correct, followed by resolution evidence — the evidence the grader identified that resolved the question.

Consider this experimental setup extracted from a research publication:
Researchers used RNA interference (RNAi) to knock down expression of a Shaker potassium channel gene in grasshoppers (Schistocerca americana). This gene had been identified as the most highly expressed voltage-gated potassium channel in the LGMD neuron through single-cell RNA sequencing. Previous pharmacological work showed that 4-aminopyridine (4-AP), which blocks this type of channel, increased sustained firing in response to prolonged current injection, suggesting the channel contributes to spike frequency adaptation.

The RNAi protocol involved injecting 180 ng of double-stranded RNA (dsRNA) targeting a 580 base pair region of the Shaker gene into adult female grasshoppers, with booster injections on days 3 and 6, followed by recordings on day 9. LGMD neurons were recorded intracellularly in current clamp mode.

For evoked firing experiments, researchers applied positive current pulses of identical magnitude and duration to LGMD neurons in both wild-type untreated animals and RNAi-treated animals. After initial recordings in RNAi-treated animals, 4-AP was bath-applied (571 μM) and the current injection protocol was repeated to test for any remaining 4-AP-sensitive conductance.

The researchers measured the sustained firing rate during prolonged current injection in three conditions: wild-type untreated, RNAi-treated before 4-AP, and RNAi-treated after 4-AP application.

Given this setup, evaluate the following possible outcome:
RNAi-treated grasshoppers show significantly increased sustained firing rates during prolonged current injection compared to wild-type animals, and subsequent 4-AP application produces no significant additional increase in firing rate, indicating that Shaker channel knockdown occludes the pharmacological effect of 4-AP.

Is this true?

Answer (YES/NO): YES